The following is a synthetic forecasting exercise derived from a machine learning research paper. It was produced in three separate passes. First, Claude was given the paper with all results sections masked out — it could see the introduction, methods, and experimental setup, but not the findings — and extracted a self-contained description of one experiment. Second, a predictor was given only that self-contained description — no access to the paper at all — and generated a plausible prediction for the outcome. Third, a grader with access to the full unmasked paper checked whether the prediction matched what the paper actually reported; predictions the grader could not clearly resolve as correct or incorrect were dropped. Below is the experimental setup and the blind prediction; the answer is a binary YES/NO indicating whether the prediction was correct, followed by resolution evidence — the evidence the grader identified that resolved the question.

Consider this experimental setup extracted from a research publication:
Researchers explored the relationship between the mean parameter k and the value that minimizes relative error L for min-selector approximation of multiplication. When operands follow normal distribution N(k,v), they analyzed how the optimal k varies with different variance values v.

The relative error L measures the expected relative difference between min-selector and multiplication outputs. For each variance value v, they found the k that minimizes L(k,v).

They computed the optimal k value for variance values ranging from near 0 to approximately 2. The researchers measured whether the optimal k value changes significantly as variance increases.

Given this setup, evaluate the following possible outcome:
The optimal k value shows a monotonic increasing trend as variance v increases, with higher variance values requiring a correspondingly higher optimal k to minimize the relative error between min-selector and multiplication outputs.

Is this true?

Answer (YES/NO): NO